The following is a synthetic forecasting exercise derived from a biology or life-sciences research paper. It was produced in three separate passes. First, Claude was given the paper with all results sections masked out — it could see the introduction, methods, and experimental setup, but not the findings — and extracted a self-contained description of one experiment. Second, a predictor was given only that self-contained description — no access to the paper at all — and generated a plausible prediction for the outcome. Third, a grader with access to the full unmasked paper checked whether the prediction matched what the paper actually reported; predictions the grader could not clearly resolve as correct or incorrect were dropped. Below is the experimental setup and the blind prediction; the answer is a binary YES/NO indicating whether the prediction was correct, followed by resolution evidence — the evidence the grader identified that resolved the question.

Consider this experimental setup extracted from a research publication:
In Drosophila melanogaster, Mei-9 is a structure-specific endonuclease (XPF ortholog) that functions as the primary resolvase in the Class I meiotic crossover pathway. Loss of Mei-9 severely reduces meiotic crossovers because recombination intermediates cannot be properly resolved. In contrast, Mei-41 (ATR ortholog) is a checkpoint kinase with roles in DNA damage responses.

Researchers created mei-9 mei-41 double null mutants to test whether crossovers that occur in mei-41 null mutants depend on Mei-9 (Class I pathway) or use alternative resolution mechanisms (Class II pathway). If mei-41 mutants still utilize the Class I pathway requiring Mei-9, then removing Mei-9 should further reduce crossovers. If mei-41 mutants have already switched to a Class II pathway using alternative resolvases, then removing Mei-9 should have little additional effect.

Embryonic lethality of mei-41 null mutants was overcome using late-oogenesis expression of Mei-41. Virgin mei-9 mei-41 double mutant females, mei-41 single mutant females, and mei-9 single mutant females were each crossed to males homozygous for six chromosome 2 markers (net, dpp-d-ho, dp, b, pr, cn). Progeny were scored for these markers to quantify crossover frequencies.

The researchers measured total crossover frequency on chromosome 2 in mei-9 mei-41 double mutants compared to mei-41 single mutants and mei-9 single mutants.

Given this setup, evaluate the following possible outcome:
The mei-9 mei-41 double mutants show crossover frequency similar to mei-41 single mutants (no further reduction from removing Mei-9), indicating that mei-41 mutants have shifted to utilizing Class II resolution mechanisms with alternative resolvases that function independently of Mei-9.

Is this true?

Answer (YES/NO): YES